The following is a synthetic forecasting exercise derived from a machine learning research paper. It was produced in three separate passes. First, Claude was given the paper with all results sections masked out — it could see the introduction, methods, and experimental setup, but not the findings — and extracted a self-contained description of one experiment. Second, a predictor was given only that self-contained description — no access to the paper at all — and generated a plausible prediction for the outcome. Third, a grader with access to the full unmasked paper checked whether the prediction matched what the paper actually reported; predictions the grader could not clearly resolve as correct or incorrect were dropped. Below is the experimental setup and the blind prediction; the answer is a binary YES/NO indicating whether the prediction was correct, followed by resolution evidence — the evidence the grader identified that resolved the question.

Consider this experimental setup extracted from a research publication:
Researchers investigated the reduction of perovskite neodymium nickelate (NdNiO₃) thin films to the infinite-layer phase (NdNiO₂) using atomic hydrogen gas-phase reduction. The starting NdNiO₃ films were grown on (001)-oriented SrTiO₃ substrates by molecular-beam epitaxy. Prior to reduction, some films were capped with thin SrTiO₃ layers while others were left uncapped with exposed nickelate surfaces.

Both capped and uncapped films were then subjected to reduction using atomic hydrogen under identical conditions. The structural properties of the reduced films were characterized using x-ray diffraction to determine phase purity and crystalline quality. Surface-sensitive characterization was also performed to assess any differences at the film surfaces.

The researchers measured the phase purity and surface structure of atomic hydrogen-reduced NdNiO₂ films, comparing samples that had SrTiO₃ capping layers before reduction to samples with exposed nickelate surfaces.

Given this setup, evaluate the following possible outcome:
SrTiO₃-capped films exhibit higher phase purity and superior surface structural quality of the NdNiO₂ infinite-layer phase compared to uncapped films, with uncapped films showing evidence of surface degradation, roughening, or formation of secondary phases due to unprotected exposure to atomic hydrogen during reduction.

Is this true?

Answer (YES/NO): YES